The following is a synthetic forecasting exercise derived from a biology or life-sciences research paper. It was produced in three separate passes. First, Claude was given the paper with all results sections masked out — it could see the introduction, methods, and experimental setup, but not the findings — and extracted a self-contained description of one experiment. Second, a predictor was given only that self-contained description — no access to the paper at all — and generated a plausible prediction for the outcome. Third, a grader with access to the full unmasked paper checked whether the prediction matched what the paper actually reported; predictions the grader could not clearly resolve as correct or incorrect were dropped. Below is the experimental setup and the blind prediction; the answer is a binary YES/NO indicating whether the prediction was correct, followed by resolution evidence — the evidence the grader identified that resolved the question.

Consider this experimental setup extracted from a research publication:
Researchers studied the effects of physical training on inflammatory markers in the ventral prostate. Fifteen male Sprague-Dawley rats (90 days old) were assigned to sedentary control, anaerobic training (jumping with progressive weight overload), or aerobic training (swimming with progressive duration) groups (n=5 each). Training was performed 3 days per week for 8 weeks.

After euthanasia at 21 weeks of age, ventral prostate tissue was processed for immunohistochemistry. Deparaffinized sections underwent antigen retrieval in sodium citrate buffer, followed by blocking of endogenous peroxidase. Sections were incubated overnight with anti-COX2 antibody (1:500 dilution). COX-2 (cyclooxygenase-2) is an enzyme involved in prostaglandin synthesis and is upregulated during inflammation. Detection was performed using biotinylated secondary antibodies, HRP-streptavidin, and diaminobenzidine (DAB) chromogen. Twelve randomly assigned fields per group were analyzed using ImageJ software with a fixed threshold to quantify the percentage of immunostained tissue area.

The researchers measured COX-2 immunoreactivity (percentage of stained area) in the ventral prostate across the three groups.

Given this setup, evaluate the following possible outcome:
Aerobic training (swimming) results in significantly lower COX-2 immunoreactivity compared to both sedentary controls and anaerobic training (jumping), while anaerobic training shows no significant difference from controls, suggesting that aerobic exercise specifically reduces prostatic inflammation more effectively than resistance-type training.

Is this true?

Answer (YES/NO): NO